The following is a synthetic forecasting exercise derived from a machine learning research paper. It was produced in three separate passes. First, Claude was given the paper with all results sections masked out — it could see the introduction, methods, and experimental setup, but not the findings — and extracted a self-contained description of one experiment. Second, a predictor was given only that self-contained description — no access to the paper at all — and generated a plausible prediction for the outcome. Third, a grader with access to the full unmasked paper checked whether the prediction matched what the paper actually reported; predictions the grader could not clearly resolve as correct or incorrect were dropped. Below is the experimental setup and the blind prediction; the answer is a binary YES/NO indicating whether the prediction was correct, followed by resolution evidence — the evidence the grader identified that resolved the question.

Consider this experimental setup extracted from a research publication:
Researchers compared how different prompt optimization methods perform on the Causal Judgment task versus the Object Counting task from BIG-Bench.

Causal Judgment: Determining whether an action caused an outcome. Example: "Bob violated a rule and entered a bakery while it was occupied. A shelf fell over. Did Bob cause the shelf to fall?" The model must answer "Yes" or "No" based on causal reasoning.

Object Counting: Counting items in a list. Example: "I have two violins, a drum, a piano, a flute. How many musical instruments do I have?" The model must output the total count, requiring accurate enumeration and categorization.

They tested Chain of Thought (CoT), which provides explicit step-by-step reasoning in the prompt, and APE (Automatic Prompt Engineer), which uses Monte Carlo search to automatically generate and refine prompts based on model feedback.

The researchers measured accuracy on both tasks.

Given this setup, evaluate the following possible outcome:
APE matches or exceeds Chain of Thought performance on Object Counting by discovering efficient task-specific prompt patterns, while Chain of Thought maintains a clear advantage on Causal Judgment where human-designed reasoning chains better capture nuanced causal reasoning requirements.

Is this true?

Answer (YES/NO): NO